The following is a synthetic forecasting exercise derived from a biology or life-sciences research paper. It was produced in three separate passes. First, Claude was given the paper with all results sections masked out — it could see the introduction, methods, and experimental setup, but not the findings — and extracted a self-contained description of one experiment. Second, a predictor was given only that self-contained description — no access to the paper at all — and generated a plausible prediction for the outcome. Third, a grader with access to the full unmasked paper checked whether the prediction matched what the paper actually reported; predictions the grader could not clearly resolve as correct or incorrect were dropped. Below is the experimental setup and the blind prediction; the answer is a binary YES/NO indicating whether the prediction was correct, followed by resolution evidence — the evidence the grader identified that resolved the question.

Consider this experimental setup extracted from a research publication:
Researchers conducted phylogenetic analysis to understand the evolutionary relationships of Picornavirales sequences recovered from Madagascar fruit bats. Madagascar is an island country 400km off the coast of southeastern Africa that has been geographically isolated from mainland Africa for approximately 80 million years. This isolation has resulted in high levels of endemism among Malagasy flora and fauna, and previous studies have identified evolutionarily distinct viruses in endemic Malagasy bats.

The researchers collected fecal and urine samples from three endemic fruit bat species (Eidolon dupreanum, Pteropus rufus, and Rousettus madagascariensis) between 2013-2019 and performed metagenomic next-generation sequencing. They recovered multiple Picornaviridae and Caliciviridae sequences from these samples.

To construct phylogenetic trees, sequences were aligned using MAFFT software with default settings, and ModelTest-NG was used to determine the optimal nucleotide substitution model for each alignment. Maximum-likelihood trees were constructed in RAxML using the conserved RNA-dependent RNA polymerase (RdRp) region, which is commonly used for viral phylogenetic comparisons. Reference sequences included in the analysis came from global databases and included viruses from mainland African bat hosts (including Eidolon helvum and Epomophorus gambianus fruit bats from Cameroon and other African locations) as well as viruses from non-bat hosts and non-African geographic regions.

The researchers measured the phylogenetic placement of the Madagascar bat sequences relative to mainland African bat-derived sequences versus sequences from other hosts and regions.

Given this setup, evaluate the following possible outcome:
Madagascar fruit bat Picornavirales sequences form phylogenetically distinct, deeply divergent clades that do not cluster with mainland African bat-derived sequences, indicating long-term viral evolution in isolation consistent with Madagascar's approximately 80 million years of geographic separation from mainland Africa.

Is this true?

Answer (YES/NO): NO